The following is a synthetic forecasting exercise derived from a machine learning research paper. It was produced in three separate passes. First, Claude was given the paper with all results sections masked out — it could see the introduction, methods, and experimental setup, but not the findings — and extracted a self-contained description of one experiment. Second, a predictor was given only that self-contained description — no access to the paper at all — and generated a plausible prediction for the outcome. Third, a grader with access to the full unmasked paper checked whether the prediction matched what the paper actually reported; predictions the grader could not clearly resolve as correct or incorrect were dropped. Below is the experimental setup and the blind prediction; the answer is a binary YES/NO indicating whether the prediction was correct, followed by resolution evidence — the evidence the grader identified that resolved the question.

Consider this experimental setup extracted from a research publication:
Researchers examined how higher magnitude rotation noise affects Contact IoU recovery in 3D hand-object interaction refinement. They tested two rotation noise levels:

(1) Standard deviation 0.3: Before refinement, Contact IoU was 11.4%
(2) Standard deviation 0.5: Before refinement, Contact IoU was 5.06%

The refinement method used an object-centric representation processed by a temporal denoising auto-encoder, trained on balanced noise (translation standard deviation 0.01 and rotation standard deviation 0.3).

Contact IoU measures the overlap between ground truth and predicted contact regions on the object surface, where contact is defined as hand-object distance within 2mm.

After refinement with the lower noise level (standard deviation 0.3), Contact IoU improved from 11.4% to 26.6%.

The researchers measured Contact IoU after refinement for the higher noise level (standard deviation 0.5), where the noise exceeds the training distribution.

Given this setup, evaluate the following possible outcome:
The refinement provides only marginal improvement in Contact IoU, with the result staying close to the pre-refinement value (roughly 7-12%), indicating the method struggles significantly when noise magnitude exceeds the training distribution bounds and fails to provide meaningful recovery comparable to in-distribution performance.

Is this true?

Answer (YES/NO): NO